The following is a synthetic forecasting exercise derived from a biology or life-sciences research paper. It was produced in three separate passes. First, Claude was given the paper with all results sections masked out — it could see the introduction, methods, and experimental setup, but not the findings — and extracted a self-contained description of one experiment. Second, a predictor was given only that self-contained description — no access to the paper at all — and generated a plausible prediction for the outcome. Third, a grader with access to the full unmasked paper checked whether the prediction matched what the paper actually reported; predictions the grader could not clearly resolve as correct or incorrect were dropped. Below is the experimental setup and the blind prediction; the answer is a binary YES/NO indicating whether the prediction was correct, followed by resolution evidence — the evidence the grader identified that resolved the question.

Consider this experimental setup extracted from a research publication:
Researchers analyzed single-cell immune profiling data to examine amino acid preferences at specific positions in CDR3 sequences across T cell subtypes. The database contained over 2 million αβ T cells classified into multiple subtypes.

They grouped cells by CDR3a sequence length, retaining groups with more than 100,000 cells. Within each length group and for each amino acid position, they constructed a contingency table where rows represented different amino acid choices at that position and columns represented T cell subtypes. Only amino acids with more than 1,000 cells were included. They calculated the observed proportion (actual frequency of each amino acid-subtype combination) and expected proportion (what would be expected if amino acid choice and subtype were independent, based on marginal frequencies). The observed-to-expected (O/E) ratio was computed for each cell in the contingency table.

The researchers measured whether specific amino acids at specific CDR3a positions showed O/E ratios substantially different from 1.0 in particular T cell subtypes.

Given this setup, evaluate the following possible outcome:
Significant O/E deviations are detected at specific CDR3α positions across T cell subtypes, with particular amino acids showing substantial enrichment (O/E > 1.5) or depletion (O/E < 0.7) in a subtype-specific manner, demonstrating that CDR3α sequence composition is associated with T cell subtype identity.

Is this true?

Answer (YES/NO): YES